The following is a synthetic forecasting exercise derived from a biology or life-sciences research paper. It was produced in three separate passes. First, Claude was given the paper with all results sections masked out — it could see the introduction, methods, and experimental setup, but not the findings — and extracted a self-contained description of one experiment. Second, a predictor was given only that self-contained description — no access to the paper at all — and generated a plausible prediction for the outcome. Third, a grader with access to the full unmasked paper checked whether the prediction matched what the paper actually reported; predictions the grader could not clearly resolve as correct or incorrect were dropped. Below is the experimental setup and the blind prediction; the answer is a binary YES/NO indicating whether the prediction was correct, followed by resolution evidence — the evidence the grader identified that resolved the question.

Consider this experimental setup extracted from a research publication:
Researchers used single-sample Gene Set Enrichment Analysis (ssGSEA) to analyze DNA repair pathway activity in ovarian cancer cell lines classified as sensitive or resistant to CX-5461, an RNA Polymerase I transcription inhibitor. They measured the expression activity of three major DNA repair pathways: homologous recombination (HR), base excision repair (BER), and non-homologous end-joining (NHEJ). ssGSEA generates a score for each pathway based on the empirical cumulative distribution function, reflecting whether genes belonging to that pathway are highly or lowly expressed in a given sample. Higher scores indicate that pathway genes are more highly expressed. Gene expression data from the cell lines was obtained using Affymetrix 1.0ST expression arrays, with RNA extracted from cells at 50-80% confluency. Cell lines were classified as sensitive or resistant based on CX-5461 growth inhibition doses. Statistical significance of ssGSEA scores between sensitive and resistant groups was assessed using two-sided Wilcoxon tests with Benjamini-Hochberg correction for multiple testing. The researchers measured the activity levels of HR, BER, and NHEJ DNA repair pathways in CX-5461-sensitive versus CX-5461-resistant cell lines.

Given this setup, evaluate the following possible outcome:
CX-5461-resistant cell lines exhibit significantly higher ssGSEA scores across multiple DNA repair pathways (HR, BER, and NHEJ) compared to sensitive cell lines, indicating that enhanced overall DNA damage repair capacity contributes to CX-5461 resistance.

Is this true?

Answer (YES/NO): NO